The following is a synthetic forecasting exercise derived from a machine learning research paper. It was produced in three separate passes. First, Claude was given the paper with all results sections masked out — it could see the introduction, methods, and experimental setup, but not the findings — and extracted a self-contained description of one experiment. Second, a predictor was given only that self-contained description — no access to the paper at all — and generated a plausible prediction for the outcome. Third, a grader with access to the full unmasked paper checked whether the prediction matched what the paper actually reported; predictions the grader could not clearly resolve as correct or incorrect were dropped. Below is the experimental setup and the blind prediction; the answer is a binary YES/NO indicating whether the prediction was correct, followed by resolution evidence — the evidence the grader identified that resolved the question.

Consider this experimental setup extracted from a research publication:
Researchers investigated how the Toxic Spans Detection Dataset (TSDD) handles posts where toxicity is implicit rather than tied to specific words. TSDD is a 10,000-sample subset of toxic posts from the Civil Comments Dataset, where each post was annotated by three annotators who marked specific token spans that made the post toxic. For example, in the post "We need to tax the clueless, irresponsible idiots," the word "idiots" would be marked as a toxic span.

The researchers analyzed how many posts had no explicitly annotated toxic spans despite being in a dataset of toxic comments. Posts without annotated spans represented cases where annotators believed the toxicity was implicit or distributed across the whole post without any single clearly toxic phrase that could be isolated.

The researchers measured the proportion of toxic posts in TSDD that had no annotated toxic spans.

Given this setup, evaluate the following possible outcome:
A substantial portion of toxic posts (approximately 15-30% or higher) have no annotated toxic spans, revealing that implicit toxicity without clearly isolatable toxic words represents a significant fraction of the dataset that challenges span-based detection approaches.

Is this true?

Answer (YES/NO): NO